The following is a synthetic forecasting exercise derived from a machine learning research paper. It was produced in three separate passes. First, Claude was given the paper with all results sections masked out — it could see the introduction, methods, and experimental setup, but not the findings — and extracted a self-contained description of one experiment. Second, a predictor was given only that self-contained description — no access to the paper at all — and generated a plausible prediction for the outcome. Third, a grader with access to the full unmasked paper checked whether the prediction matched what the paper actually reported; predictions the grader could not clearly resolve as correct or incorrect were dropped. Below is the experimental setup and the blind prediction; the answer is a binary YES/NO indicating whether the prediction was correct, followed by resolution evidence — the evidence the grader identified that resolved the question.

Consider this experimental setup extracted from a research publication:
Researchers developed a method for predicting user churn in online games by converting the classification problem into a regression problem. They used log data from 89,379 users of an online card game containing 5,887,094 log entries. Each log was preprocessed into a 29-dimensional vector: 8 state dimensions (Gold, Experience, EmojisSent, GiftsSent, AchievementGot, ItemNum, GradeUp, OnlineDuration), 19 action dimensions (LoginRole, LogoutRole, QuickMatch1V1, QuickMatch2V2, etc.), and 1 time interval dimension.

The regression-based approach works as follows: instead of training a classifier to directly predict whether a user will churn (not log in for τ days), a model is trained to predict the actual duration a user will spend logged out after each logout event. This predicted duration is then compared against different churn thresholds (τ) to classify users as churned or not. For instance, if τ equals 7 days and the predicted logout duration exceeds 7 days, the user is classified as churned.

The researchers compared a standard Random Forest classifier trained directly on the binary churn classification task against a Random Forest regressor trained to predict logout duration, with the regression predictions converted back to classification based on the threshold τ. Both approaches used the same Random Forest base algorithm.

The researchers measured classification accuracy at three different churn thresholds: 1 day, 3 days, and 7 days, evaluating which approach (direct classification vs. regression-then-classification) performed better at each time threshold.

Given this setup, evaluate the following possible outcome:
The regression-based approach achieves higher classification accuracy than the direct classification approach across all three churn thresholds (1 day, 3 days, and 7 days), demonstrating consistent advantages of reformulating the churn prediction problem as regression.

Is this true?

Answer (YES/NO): NO